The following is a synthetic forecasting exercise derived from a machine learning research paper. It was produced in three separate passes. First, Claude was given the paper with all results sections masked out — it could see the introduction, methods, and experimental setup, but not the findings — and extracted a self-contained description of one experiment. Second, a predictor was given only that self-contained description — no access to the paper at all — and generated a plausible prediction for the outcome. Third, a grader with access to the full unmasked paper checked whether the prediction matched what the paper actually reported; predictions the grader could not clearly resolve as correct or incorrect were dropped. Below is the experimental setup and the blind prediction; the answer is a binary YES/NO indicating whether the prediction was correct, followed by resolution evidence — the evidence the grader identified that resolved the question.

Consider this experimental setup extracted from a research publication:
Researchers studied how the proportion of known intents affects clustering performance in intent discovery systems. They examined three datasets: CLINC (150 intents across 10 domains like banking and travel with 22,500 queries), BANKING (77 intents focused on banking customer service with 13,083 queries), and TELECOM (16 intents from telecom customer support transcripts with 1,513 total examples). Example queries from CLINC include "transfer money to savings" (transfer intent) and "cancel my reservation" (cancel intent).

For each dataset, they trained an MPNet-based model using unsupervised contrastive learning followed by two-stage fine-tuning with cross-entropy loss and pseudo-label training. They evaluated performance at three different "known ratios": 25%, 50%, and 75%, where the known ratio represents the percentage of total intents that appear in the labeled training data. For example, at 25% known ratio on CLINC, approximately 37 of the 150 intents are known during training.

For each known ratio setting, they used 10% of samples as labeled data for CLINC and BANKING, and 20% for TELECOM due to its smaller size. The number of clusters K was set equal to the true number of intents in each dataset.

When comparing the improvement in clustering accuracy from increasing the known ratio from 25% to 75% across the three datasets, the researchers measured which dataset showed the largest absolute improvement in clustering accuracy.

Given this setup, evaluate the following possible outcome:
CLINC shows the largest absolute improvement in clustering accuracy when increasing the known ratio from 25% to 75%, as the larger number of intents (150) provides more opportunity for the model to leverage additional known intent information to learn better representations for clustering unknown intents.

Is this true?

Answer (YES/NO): NO